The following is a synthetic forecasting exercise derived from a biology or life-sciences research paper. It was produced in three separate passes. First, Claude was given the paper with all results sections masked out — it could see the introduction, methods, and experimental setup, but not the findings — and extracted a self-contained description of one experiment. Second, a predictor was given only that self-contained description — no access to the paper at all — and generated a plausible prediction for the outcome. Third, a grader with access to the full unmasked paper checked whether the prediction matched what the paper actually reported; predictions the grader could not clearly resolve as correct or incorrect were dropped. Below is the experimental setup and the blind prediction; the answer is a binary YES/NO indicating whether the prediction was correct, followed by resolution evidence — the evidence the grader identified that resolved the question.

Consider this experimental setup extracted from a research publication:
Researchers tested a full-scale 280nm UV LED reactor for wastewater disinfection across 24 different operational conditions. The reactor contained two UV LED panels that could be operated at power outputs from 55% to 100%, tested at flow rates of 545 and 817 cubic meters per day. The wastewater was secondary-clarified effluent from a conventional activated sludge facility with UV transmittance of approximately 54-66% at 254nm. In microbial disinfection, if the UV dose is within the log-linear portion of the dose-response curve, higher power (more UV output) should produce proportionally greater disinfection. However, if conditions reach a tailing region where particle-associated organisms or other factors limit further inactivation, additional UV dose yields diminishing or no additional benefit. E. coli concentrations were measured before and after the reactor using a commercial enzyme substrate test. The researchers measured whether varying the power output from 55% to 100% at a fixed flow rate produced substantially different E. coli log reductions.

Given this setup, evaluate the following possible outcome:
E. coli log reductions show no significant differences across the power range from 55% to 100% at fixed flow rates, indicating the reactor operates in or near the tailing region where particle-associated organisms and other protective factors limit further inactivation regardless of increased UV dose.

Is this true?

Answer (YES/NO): YES